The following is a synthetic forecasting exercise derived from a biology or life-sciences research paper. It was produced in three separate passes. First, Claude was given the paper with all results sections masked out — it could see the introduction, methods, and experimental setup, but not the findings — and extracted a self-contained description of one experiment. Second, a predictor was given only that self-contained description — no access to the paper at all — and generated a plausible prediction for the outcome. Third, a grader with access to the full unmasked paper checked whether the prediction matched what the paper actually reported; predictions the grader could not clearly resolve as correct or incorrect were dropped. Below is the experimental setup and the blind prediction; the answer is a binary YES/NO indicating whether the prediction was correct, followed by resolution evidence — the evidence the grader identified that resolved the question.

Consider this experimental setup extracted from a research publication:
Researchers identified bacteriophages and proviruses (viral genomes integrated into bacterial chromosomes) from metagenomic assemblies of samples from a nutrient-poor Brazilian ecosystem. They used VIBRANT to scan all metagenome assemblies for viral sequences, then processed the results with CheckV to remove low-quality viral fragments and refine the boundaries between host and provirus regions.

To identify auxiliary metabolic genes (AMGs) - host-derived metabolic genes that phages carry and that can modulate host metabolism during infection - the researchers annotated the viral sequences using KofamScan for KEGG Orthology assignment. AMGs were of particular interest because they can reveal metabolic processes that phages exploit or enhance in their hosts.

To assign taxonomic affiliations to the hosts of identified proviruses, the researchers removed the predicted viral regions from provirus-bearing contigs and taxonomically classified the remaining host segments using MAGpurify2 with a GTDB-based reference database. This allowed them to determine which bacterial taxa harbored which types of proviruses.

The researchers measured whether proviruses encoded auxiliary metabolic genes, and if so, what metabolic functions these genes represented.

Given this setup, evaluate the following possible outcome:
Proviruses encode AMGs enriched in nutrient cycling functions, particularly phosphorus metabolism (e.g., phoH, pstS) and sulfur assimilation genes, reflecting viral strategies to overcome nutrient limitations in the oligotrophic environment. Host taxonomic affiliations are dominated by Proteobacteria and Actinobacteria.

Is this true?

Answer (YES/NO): NO